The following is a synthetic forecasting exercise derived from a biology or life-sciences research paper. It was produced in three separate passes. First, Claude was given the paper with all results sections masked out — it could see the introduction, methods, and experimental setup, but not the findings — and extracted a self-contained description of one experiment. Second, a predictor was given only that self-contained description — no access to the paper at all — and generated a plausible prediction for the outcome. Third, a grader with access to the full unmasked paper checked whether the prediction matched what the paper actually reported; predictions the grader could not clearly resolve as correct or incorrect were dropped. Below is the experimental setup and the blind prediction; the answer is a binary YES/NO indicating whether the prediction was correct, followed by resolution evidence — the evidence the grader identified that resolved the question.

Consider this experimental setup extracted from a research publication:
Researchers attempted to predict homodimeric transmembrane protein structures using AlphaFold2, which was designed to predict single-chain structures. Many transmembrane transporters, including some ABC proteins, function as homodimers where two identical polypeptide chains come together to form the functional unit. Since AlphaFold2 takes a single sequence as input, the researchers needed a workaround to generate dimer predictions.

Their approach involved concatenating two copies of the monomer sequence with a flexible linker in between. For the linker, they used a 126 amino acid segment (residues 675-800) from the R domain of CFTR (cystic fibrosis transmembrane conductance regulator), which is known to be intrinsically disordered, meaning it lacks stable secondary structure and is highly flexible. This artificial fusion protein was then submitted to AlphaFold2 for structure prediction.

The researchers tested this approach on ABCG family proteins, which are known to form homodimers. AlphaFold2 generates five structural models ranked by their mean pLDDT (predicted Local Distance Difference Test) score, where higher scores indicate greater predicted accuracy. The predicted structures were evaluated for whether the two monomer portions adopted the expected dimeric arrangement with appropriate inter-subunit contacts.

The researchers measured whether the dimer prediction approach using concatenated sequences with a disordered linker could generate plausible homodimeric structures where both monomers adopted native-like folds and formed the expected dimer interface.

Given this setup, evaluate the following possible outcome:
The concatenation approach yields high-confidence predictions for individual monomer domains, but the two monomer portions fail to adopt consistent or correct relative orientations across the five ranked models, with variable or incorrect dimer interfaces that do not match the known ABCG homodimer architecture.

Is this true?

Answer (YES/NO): NO